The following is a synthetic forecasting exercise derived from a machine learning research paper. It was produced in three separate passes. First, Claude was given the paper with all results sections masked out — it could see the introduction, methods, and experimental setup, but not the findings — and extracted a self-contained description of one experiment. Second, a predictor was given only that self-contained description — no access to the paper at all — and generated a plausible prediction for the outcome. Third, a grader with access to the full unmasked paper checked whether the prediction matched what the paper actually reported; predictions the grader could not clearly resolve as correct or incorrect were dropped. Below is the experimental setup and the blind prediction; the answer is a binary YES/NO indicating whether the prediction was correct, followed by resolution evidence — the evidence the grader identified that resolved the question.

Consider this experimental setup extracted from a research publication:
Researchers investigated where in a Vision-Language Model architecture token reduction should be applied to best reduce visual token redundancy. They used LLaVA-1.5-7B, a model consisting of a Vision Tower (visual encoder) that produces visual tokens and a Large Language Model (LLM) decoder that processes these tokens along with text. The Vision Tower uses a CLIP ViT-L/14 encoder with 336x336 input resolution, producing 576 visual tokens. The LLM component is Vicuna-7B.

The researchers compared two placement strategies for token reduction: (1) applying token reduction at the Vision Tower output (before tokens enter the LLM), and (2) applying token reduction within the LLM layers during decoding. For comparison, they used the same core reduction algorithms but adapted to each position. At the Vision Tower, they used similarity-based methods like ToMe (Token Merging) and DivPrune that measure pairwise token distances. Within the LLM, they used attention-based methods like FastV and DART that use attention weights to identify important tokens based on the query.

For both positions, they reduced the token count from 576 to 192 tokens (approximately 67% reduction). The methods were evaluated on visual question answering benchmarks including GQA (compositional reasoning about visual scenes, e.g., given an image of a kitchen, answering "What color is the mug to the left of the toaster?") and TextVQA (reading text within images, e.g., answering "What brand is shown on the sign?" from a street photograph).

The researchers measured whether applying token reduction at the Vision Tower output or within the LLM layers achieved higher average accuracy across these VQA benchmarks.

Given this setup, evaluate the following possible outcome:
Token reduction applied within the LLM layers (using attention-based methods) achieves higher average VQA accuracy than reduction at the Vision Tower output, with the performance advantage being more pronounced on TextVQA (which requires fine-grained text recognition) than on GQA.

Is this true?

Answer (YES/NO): NO